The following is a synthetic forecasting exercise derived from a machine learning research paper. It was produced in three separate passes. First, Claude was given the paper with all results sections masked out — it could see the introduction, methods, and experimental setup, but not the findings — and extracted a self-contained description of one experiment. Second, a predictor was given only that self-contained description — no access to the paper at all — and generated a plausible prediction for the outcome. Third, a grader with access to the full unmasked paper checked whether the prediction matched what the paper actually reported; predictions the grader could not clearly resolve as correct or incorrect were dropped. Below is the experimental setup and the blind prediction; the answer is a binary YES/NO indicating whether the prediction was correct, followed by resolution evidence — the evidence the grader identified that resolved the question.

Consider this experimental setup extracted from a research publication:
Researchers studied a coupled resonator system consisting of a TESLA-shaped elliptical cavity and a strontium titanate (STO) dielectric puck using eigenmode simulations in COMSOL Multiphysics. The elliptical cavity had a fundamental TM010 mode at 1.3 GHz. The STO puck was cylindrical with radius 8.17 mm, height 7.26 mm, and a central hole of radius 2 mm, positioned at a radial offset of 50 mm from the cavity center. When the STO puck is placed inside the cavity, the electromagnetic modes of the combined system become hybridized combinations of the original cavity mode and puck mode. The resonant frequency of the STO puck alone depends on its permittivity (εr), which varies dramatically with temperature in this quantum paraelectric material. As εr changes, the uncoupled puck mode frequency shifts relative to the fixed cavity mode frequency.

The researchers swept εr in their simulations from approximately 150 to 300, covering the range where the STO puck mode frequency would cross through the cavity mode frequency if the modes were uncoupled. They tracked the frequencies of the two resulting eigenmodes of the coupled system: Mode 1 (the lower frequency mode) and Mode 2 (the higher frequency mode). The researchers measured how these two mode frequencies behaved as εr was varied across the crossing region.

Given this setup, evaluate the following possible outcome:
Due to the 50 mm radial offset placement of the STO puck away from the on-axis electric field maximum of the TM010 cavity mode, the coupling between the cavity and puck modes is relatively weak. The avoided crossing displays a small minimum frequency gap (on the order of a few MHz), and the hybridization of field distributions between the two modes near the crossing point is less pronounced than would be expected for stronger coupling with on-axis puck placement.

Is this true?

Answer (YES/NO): NO